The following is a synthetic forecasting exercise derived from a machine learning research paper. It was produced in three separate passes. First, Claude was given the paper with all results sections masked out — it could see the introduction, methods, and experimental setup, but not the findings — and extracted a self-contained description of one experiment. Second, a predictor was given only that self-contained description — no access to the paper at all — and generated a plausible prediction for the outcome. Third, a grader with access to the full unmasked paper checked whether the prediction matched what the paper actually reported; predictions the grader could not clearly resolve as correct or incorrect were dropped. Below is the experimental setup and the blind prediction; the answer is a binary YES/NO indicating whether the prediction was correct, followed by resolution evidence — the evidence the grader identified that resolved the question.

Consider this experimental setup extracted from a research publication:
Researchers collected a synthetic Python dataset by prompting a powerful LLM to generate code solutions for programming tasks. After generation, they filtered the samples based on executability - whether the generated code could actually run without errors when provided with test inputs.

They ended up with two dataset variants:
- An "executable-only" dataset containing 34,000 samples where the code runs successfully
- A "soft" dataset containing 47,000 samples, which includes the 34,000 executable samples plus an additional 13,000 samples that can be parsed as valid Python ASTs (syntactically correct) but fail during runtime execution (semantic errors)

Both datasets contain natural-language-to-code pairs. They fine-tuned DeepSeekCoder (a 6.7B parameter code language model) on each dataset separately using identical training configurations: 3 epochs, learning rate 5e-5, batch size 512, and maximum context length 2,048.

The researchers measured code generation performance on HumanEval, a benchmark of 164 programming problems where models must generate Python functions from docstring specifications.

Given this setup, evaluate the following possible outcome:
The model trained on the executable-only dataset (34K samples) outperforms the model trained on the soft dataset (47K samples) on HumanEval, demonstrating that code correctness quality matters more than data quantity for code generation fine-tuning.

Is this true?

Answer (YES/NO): NO